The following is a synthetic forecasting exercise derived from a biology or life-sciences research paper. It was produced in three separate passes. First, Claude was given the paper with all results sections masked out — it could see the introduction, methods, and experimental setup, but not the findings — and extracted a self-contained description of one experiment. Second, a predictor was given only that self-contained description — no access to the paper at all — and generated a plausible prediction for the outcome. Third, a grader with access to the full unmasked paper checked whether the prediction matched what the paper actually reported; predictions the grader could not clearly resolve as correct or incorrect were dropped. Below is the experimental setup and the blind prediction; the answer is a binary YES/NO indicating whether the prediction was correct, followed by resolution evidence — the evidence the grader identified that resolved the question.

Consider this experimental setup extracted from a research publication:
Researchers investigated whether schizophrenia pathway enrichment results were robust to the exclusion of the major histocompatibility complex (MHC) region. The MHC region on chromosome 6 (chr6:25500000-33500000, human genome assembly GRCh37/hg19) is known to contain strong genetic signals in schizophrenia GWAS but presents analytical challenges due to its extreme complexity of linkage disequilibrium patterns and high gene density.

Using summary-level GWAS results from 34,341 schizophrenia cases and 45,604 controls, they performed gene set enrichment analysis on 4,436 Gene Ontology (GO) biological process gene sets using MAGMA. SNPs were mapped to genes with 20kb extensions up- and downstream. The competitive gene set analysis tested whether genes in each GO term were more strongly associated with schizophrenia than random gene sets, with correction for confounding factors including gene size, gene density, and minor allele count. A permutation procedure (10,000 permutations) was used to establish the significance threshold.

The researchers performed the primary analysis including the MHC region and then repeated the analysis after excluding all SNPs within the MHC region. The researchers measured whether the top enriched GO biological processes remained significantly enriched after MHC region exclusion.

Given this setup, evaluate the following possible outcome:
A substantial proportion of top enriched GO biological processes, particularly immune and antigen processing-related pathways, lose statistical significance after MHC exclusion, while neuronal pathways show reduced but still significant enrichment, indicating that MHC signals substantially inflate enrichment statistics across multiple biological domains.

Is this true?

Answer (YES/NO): NO